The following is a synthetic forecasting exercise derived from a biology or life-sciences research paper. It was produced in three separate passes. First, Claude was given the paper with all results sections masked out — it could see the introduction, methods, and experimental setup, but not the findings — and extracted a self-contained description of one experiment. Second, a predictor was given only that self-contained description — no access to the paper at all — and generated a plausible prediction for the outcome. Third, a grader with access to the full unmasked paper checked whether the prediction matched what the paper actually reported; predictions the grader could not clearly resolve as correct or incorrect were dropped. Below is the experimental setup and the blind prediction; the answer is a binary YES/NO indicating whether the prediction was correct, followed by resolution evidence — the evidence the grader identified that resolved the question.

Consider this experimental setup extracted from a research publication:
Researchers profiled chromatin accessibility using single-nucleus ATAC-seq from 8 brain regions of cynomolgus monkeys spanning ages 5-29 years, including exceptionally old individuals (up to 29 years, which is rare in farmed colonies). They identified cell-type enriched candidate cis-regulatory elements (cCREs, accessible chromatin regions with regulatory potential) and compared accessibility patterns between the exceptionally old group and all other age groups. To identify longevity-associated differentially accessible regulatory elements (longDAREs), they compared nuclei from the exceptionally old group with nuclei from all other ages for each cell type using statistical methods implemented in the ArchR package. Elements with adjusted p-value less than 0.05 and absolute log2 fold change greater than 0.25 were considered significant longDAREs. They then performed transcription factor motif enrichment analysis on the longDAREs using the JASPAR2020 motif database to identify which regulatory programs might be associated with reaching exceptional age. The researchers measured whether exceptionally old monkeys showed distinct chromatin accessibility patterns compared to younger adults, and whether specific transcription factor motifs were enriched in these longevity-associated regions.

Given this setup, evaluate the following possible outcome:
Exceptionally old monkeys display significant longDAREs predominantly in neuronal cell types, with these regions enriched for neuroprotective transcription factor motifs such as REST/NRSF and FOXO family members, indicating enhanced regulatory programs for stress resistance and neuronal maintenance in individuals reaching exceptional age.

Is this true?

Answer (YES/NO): NO